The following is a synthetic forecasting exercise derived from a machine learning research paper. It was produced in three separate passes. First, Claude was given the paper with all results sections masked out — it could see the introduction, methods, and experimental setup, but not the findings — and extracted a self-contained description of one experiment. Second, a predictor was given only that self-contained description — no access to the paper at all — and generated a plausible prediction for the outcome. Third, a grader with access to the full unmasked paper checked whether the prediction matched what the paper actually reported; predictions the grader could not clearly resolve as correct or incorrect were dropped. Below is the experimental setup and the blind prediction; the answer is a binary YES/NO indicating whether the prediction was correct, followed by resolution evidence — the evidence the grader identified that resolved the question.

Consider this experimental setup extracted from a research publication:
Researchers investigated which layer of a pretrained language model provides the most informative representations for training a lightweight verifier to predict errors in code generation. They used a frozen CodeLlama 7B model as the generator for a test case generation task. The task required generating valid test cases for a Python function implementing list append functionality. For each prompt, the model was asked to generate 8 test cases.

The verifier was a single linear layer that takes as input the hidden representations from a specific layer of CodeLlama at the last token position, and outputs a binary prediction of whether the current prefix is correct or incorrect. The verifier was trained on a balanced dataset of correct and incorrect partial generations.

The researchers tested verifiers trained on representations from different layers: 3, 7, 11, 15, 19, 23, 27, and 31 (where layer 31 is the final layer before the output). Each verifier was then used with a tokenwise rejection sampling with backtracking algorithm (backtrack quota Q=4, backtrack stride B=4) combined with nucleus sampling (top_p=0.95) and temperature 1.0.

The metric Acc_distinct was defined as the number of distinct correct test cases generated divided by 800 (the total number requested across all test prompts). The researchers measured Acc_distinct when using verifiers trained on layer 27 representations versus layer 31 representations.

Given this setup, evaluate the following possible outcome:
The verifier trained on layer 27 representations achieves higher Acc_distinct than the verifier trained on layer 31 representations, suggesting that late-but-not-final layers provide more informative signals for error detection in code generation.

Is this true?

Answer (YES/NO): YES